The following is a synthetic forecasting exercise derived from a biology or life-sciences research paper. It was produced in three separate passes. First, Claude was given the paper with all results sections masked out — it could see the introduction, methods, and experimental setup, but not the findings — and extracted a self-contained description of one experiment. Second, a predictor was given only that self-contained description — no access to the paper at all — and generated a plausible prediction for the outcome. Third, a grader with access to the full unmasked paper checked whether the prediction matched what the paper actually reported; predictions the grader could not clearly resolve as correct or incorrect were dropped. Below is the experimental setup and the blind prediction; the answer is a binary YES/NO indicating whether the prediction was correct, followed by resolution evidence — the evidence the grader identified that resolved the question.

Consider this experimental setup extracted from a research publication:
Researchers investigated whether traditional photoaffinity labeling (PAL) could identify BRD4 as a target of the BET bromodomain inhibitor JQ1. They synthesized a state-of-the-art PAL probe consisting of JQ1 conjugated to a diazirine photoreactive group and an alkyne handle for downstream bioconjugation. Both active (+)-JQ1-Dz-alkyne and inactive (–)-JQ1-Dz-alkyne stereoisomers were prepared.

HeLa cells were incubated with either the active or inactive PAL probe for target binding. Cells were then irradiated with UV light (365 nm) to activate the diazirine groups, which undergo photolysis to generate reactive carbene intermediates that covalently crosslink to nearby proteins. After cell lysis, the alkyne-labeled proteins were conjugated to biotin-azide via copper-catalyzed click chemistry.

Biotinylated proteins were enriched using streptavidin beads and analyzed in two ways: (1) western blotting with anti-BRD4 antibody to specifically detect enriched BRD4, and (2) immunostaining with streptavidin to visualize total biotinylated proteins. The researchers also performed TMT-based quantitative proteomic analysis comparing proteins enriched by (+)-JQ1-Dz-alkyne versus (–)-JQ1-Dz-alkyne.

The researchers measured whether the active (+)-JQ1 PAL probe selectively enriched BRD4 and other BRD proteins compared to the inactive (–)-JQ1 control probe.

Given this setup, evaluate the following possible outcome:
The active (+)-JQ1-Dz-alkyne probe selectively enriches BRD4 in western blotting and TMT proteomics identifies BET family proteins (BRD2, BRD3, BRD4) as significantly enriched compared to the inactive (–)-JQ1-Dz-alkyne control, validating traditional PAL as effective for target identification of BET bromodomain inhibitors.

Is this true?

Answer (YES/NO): NO